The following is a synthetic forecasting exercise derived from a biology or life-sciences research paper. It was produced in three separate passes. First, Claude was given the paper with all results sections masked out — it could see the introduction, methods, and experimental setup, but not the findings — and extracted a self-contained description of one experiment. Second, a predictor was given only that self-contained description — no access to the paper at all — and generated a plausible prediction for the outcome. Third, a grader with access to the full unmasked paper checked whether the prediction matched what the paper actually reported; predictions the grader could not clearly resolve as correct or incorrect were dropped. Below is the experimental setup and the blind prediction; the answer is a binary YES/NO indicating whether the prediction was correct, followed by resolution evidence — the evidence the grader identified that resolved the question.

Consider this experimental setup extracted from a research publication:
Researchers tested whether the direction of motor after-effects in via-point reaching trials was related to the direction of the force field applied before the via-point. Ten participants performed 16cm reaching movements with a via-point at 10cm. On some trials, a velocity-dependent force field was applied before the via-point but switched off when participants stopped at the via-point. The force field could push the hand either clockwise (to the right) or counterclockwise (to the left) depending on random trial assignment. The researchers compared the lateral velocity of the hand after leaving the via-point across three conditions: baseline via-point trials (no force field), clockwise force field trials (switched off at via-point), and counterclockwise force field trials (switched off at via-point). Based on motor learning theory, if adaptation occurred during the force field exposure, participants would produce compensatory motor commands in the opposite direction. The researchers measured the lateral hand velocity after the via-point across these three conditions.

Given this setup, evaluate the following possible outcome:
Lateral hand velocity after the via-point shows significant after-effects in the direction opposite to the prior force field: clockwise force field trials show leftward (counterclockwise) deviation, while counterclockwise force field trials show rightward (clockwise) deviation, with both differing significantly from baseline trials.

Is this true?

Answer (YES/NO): YES